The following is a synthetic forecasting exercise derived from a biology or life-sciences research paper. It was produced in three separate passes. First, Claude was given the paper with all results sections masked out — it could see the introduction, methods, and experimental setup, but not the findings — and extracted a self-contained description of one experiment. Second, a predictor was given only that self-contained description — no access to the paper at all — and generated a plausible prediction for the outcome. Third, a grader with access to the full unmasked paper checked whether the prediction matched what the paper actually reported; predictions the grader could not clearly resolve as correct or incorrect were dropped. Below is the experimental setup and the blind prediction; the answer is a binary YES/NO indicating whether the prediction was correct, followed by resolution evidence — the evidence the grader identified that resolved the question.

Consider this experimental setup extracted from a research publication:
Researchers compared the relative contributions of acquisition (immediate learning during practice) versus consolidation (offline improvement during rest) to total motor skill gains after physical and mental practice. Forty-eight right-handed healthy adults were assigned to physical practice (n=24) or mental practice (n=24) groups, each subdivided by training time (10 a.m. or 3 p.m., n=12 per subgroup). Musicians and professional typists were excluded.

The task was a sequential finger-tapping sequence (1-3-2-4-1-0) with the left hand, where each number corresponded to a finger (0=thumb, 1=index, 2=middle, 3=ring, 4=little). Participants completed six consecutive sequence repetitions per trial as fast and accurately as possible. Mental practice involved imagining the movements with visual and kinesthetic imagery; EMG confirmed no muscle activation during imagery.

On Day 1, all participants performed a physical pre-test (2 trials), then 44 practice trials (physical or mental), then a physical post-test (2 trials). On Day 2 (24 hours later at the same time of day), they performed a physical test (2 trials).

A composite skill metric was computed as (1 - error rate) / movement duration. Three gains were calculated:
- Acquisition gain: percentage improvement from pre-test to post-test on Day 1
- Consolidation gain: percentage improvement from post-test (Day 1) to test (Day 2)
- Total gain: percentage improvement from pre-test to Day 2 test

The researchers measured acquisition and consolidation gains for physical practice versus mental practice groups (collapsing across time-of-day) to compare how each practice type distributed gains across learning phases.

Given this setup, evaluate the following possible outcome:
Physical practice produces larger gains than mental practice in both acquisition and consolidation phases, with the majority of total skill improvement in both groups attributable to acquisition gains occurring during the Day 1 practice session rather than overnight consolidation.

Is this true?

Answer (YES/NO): NO